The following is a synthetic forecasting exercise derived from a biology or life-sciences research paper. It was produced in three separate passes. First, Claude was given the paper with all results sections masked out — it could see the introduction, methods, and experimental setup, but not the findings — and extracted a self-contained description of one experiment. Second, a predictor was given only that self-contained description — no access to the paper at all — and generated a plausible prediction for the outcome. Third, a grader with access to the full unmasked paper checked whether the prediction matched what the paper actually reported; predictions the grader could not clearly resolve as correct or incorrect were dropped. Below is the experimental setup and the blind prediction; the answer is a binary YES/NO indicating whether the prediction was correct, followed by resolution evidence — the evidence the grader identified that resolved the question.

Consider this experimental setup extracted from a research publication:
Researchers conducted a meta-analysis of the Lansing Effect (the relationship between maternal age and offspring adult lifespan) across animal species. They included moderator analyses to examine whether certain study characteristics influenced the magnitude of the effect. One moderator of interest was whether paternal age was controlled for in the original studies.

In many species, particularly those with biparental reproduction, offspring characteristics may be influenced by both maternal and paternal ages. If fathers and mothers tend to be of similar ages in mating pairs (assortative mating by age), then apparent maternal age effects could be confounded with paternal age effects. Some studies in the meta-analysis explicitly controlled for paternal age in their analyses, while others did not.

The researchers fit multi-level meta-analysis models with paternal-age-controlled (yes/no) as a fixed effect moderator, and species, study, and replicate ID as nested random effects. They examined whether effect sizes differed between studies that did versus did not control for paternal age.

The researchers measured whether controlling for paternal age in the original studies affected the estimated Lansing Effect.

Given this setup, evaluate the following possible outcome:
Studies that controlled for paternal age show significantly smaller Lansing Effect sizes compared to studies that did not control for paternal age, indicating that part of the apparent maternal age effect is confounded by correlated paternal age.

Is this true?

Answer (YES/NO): NO